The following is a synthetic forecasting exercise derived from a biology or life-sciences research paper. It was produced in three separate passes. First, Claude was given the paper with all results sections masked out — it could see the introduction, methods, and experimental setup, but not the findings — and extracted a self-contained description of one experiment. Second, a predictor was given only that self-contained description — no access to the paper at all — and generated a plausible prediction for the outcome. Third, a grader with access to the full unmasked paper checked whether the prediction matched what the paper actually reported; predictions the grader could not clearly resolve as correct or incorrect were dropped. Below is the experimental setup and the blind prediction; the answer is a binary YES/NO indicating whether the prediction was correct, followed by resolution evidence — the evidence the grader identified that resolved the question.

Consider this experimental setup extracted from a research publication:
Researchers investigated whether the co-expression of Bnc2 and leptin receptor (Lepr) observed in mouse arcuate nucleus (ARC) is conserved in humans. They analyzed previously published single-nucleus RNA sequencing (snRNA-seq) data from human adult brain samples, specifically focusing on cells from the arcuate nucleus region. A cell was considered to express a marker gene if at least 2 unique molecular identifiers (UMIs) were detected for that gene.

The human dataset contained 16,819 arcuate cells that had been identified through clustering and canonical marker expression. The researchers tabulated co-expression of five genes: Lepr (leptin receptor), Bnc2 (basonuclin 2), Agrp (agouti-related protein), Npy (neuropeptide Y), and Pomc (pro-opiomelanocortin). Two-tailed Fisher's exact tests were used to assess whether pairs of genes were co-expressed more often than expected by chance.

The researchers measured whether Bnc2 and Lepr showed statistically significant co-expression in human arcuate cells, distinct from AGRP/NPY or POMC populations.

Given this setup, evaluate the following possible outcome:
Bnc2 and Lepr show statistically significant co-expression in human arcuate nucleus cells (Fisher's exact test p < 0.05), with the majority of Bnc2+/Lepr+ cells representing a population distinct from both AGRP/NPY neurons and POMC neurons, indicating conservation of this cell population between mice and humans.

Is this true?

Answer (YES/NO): YES